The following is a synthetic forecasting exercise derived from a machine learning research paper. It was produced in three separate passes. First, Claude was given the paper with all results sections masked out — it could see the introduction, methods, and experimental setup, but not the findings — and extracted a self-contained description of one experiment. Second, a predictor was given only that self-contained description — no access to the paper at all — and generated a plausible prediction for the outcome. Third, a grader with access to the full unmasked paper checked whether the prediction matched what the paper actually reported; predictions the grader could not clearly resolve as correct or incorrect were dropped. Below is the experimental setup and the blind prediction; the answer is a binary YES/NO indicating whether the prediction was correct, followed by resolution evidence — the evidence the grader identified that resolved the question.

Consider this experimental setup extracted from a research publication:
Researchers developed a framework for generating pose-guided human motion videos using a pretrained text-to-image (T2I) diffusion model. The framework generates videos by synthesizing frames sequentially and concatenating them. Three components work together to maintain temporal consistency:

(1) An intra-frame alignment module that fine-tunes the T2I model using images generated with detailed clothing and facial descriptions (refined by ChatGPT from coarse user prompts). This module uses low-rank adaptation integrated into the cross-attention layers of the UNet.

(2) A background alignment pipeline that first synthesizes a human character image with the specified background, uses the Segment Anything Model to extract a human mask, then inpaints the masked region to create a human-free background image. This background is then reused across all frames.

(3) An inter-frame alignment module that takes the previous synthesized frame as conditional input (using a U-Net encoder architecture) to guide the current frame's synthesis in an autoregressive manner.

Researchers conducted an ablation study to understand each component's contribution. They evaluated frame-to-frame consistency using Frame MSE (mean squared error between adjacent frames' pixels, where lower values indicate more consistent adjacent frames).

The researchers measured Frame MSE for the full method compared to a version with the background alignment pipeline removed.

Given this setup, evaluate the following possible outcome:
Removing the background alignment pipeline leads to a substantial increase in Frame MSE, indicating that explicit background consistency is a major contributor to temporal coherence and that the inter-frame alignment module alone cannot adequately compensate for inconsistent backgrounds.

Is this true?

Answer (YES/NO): YES